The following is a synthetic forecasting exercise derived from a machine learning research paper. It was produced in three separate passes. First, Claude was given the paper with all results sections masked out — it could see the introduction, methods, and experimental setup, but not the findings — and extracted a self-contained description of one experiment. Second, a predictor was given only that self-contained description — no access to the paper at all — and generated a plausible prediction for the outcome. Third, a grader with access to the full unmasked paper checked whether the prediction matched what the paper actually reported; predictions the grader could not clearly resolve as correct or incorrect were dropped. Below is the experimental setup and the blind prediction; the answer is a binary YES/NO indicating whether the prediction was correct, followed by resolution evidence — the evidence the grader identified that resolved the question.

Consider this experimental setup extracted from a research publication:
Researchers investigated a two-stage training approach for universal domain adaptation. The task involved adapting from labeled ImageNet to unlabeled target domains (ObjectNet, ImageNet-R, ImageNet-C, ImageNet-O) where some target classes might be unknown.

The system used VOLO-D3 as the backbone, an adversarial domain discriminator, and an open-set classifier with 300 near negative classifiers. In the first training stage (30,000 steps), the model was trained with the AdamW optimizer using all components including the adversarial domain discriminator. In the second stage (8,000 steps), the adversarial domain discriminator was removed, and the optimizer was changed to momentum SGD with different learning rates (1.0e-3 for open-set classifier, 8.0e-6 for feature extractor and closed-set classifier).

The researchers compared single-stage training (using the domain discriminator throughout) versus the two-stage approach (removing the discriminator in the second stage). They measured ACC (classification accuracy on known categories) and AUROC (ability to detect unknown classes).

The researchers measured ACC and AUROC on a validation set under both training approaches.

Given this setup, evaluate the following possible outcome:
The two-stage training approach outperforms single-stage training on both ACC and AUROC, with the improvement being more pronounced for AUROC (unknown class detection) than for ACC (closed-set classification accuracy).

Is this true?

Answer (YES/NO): NO